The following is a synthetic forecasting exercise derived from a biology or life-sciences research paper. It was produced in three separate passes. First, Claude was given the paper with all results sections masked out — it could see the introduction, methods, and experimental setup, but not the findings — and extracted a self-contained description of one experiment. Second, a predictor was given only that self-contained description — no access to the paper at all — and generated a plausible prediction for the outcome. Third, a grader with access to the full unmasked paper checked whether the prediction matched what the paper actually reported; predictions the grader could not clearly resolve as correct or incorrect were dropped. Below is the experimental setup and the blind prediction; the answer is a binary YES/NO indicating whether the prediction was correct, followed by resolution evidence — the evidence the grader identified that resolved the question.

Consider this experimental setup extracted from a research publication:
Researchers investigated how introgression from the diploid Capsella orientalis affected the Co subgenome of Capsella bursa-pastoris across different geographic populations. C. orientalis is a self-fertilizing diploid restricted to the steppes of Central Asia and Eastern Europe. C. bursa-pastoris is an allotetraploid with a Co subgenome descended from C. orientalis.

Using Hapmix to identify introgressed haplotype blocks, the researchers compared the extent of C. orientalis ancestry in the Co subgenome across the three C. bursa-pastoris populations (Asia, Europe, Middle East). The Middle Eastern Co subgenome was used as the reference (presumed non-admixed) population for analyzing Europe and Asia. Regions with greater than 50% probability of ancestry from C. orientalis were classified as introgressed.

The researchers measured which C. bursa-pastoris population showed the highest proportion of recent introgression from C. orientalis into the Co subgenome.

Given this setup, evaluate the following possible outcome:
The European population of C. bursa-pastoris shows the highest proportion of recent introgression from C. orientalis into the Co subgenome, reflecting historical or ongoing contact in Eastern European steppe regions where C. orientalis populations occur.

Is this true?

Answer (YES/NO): NO